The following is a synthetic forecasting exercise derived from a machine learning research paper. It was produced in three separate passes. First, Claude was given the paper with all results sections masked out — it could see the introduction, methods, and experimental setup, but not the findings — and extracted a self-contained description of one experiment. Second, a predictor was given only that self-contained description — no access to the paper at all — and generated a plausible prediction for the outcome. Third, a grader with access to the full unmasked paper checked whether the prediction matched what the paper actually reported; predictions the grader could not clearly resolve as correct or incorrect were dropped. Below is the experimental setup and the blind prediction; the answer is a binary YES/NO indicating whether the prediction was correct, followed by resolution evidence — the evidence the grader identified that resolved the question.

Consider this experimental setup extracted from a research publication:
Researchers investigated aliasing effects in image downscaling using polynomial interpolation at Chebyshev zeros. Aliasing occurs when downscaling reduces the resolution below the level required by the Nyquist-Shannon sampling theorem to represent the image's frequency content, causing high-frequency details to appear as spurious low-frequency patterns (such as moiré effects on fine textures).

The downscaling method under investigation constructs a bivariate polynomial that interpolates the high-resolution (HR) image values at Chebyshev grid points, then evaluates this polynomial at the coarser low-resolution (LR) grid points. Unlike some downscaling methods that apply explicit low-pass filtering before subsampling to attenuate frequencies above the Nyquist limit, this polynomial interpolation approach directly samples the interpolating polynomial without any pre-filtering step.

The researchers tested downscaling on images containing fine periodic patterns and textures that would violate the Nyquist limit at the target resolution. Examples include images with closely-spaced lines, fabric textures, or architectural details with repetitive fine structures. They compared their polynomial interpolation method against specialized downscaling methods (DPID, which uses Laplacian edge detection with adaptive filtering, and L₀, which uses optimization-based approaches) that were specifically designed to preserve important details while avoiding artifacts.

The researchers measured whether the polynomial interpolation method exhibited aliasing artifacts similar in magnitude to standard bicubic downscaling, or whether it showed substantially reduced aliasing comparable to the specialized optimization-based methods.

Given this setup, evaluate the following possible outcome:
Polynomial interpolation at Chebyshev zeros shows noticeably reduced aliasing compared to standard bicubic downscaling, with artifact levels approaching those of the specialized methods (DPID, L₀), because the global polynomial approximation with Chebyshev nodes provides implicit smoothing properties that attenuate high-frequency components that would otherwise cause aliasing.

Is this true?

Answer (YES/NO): NO